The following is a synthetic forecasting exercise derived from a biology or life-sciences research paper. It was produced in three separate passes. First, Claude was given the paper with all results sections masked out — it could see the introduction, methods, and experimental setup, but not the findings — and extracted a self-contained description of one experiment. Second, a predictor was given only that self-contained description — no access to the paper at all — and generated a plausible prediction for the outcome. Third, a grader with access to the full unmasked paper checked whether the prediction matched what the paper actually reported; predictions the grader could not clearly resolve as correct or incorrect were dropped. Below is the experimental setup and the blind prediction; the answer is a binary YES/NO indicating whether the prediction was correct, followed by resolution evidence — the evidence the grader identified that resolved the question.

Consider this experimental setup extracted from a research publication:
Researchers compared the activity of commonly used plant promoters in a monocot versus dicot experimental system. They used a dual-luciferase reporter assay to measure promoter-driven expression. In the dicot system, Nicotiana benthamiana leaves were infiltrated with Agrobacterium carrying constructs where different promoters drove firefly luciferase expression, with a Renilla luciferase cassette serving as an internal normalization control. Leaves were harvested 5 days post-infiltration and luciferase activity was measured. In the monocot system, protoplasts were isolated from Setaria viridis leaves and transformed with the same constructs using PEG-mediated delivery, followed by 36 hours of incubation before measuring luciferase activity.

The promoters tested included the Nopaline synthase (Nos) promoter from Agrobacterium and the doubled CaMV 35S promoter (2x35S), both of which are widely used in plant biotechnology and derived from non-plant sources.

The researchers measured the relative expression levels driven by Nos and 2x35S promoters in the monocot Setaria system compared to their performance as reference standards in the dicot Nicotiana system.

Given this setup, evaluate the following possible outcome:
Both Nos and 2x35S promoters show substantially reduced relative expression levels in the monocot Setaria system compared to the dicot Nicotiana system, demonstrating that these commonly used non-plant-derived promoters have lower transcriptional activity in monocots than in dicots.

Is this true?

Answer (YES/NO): YES